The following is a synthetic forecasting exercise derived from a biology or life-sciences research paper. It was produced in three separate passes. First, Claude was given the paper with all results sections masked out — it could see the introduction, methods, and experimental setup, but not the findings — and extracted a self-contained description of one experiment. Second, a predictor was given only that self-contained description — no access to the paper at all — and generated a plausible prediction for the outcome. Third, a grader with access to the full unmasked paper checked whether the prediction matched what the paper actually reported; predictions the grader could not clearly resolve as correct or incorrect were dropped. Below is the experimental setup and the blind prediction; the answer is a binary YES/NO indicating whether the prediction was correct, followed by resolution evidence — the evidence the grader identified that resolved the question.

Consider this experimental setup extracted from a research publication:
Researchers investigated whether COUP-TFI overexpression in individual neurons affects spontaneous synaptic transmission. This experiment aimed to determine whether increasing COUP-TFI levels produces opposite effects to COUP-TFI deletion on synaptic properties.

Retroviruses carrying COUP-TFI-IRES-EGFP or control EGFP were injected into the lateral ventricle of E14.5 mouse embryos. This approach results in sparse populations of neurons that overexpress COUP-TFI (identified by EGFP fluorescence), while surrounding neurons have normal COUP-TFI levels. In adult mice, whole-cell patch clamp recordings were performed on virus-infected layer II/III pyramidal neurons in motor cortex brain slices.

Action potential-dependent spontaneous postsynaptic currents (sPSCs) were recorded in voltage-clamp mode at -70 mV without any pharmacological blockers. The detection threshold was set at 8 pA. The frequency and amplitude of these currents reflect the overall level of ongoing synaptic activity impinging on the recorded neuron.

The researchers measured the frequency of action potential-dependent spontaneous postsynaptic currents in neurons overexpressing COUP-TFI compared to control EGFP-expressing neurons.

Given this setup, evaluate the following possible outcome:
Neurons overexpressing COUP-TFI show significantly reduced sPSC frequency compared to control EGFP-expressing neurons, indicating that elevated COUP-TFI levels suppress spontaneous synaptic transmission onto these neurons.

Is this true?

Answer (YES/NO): YES